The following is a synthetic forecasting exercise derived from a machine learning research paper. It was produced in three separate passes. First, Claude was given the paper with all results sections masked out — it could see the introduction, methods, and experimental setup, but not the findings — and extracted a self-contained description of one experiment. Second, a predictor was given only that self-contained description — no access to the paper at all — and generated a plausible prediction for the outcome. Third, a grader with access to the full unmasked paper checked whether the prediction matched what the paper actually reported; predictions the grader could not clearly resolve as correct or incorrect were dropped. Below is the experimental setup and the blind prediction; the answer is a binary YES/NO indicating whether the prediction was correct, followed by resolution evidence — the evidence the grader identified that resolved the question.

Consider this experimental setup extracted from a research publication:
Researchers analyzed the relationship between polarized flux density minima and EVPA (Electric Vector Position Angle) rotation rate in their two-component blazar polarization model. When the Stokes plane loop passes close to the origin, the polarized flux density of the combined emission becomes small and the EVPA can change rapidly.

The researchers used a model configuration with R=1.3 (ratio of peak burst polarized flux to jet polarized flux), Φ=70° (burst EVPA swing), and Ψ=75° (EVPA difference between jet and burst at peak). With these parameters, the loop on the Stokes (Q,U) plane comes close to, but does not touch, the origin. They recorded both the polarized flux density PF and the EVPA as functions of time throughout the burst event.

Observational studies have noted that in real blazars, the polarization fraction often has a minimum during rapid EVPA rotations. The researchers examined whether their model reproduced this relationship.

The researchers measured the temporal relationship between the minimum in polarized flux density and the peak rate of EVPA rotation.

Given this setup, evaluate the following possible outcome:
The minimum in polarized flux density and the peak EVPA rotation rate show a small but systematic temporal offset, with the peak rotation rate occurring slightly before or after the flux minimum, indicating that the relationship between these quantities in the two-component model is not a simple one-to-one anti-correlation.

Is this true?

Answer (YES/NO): NO